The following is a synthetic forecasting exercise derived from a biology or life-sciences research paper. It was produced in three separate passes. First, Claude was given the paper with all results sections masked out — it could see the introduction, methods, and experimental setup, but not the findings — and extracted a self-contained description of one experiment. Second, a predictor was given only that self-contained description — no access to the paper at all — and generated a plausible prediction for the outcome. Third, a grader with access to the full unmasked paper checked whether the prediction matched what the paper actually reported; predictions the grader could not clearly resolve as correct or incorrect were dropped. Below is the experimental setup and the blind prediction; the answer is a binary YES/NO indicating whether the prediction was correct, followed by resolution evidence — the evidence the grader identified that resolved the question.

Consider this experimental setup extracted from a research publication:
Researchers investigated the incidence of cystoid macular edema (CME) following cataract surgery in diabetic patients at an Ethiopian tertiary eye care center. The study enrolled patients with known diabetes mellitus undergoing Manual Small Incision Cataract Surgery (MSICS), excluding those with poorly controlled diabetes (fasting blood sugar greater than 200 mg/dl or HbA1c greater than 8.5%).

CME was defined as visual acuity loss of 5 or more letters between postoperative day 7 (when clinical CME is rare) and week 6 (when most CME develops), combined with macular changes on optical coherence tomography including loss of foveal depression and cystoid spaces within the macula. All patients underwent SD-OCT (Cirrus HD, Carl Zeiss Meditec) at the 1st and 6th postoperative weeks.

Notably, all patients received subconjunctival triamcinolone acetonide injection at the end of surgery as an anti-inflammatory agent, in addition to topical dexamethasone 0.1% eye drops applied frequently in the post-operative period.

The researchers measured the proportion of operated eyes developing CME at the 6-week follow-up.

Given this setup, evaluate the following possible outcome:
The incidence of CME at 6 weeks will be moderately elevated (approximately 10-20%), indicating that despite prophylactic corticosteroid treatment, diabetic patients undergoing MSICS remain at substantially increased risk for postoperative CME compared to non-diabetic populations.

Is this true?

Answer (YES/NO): YES